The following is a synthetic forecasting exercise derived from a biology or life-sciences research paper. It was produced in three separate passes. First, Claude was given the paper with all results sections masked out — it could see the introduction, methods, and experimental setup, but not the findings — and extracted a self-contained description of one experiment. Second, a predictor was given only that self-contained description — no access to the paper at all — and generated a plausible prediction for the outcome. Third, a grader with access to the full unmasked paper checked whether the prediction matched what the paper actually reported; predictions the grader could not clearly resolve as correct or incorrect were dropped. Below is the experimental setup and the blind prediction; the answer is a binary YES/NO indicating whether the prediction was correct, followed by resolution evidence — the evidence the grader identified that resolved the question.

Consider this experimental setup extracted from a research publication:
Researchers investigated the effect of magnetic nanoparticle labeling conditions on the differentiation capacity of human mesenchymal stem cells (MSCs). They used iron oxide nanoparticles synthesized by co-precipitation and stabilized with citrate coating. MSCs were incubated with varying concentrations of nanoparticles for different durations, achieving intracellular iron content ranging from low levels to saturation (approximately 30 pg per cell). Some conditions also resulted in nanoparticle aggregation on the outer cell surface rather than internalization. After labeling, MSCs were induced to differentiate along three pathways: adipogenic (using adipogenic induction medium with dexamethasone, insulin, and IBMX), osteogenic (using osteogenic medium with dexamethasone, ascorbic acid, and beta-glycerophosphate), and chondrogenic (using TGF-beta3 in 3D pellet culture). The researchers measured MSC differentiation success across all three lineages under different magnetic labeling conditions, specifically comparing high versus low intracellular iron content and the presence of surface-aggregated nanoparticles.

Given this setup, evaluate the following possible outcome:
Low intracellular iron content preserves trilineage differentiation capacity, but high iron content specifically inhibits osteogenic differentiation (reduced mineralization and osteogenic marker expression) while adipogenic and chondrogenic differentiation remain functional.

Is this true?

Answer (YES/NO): NO